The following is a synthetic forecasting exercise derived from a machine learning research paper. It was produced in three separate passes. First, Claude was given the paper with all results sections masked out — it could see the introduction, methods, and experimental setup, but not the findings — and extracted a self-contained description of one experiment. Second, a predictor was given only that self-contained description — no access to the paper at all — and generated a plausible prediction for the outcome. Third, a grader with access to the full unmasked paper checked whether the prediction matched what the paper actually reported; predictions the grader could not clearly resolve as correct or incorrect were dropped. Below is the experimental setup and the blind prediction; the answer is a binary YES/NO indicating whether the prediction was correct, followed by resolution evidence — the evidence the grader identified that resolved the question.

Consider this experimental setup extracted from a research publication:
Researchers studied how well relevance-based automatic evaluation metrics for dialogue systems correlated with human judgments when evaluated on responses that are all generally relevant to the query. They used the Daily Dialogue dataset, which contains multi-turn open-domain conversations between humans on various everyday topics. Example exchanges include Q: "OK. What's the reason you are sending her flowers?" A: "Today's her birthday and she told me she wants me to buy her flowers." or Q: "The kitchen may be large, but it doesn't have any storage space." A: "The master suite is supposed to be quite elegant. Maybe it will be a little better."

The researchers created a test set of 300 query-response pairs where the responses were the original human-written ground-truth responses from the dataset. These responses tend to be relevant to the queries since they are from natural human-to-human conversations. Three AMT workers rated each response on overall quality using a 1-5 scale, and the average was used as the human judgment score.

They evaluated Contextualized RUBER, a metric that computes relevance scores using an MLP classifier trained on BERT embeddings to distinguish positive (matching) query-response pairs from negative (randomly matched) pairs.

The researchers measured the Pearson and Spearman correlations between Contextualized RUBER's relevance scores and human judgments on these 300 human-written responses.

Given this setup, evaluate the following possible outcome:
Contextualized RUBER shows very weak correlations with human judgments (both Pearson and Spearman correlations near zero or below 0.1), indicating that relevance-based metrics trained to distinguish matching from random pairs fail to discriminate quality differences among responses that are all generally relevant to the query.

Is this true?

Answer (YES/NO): NO